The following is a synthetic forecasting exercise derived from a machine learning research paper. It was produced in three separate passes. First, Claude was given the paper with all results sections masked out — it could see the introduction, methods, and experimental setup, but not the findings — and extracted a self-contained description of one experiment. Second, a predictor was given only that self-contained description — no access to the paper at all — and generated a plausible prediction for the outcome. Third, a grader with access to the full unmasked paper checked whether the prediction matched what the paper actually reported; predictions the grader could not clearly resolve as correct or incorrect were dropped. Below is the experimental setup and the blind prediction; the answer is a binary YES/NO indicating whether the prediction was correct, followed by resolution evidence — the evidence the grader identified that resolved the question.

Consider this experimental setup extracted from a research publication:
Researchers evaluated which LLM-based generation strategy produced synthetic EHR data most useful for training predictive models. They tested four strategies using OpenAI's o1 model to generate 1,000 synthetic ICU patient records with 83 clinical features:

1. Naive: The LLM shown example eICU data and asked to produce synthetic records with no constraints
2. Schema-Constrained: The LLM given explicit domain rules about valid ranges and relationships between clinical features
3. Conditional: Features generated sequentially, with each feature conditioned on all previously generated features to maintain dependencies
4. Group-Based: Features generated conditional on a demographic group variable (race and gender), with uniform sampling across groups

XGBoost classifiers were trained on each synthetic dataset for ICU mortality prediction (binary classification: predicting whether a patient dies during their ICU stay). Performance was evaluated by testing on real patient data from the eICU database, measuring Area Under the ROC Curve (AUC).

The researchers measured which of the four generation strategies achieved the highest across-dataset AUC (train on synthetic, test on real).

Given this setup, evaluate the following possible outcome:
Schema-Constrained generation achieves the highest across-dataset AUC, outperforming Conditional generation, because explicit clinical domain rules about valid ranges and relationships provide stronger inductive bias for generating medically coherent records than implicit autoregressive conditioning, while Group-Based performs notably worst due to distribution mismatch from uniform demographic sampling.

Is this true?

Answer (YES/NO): NO